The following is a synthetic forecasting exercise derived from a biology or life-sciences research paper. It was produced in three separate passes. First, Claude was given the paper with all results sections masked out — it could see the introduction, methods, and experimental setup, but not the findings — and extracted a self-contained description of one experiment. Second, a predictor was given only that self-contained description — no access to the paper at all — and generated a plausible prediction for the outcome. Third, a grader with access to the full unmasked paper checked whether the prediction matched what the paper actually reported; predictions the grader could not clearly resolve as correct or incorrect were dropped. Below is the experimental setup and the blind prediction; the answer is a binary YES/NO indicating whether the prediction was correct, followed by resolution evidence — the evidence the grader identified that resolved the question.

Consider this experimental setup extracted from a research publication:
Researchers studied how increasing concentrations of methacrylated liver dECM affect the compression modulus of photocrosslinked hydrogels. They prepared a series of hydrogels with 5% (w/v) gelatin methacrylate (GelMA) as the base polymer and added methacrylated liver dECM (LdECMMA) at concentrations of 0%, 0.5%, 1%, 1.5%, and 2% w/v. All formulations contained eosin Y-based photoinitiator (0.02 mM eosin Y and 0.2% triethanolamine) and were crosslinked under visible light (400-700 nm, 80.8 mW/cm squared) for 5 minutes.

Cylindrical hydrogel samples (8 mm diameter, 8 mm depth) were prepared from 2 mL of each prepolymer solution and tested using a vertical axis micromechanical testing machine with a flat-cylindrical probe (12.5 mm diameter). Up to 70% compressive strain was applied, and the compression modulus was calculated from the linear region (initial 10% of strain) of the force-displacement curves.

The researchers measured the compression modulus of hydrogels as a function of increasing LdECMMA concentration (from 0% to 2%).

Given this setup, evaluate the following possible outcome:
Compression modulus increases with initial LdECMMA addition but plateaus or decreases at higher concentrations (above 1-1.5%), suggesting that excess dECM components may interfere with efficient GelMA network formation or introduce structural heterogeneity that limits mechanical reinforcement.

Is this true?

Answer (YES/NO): NO